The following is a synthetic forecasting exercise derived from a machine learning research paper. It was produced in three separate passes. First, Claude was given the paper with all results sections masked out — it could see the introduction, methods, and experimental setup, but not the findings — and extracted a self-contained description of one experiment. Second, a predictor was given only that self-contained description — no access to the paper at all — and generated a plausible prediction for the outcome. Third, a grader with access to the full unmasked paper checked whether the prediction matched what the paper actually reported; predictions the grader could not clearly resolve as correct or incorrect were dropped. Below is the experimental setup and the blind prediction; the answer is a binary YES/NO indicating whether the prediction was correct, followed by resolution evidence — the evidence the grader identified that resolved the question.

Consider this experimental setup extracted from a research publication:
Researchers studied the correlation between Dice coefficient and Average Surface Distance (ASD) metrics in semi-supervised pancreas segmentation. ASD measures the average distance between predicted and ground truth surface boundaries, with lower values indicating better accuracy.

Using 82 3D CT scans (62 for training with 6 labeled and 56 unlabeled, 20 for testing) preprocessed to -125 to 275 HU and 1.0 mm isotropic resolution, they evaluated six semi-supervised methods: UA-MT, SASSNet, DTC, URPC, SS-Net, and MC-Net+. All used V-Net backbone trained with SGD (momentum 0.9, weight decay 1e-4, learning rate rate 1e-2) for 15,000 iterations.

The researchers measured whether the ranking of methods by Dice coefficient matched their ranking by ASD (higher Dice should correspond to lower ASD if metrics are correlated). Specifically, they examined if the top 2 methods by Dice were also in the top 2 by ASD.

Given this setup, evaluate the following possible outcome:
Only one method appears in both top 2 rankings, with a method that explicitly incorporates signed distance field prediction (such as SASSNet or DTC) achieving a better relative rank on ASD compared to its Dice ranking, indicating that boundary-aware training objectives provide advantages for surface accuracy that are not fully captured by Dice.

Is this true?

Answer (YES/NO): YES